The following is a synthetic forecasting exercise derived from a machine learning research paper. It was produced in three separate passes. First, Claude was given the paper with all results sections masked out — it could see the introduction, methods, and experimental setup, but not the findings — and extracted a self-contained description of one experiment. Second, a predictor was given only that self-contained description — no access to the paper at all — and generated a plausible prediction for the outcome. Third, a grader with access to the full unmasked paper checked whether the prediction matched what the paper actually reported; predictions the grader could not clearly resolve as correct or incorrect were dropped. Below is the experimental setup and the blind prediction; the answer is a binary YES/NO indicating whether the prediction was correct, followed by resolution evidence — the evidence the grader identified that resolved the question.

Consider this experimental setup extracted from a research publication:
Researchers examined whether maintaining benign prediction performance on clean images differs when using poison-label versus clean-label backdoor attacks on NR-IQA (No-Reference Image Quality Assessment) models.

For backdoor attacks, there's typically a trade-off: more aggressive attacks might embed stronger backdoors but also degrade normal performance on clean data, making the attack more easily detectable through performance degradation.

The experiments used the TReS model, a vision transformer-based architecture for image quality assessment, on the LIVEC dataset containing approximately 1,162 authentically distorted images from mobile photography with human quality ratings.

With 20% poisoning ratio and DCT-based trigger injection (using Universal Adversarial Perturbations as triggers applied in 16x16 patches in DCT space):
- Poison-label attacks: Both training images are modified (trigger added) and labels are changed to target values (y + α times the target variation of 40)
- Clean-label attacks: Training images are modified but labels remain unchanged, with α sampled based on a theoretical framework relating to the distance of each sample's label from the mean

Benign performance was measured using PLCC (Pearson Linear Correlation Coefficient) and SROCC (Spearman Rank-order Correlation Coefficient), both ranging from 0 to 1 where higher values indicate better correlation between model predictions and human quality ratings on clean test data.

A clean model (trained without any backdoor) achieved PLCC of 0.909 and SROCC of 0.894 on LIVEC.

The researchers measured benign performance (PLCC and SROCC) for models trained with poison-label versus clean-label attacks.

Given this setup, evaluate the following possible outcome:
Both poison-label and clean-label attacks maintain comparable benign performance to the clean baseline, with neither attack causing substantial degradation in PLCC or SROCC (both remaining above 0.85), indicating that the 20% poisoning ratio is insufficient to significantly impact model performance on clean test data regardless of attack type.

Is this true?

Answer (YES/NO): NO